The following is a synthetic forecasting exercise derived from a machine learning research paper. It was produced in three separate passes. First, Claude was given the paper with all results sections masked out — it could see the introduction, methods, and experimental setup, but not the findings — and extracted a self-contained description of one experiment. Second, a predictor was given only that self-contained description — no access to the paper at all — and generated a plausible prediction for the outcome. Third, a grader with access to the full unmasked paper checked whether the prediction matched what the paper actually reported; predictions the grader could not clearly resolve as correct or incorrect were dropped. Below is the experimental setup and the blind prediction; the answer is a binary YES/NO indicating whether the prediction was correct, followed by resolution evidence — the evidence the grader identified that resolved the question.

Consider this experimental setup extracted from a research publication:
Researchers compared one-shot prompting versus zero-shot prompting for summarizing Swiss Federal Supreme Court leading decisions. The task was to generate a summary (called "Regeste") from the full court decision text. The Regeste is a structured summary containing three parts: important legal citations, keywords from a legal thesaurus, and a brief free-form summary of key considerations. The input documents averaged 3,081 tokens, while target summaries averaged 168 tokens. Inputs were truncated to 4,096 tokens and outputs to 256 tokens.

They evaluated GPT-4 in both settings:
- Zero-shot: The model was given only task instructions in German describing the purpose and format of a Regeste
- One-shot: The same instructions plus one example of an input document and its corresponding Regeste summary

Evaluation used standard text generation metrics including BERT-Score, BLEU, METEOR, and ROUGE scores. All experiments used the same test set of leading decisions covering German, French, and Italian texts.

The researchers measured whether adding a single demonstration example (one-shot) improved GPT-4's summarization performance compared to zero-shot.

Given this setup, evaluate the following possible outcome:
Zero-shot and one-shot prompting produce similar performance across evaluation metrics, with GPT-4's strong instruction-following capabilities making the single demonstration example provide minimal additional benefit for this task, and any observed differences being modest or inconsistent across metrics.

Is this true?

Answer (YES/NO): NO